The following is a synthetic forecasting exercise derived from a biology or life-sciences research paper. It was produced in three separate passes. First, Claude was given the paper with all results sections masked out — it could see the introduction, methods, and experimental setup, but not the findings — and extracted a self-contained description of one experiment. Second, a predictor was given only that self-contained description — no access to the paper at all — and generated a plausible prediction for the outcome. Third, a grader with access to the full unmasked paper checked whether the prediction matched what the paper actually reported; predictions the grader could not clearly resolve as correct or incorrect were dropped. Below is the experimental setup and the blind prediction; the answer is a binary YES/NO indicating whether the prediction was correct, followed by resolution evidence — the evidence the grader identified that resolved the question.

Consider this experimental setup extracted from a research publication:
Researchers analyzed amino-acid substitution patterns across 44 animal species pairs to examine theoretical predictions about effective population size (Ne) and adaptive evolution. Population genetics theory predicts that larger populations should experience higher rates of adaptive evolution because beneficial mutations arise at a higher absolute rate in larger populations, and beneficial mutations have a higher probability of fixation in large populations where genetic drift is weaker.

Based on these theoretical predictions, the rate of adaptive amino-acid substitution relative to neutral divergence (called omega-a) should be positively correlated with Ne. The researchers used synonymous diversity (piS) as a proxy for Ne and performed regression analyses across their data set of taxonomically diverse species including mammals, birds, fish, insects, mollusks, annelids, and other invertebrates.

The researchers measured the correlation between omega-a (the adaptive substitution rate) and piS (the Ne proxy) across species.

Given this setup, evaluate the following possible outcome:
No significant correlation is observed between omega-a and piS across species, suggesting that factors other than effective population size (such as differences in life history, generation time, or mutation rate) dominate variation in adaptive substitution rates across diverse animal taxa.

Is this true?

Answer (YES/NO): YES